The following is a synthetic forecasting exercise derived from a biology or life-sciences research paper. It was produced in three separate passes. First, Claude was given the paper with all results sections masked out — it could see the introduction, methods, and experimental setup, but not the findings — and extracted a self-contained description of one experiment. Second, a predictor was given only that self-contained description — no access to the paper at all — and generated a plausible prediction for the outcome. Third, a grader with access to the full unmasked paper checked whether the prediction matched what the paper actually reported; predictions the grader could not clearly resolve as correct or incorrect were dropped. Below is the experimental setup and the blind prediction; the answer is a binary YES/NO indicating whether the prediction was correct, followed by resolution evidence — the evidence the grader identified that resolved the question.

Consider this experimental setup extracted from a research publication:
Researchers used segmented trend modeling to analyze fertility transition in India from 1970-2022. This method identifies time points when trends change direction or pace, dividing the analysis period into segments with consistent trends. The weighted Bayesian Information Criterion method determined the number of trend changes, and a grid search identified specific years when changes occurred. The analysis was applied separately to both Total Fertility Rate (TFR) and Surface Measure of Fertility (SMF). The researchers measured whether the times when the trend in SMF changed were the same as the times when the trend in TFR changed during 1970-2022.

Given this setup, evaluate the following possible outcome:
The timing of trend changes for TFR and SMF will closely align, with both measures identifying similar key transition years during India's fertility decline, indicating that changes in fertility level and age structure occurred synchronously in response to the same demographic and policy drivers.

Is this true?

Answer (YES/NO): NO